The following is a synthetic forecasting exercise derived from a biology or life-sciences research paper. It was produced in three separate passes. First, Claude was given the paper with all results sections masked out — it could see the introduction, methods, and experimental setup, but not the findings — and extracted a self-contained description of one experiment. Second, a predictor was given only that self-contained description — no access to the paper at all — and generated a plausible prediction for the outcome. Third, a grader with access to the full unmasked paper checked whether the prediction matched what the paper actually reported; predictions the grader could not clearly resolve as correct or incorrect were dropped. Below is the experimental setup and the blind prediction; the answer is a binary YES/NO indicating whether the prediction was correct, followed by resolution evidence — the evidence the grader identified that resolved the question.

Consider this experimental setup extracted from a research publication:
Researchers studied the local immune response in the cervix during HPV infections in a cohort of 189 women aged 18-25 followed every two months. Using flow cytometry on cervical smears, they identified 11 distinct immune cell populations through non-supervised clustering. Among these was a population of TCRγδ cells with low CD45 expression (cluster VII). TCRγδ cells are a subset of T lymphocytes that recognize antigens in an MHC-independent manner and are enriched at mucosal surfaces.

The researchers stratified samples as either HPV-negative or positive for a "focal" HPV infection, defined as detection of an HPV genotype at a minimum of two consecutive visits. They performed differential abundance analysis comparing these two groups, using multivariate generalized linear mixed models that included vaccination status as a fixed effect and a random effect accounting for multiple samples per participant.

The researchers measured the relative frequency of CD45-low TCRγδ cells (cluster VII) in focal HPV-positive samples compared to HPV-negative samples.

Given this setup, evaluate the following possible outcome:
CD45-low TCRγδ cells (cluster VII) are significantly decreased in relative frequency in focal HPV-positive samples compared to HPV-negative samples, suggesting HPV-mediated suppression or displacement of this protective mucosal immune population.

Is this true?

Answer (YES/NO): NO